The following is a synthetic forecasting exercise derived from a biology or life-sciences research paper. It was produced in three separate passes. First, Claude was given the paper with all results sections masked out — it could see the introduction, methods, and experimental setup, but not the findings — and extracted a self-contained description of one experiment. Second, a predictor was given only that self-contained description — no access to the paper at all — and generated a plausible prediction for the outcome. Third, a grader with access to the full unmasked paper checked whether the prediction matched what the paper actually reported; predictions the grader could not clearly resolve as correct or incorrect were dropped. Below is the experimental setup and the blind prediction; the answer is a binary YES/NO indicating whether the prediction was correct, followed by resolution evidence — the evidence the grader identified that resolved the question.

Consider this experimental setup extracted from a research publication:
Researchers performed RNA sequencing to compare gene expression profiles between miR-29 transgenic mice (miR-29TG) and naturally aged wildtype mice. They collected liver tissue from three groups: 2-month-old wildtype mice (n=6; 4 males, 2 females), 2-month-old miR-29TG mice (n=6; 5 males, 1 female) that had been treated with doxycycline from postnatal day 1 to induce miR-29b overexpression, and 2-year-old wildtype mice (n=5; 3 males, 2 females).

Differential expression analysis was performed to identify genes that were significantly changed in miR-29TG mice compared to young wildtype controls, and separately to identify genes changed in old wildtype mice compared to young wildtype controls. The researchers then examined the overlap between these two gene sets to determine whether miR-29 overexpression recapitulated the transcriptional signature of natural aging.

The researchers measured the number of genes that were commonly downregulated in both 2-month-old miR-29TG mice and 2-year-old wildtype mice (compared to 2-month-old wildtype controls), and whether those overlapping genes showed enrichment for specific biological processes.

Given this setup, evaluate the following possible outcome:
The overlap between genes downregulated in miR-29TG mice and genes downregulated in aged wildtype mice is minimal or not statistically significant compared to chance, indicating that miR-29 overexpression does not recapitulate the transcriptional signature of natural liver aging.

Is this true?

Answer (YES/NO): NO